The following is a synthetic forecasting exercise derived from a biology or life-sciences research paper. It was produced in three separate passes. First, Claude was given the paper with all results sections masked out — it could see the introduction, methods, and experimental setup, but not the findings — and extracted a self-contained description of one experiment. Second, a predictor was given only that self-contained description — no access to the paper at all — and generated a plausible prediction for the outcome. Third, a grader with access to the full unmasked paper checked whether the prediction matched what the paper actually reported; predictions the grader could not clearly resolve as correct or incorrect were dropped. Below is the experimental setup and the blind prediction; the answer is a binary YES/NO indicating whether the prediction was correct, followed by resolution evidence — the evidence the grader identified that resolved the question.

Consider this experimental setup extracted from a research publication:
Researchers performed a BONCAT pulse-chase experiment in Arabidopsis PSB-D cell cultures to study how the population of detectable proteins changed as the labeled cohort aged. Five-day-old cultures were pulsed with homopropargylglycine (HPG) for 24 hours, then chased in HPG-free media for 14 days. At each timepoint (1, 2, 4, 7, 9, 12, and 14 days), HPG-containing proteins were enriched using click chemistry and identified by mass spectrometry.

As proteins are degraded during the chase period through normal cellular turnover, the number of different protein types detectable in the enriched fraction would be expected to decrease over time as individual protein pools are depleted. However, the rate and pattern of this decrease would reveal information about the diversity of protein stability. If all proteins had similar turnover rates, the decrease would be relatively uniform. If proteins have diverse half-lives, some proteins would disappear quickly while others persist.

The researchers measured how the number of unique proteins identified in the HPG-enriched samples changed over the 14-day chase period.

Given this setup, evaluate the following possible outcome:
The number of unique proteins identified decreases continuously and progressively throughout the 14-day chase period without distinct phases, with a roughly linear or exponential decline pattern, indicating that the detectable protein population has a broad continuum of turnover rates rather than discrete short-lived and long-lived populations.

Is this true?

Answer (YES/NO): NO